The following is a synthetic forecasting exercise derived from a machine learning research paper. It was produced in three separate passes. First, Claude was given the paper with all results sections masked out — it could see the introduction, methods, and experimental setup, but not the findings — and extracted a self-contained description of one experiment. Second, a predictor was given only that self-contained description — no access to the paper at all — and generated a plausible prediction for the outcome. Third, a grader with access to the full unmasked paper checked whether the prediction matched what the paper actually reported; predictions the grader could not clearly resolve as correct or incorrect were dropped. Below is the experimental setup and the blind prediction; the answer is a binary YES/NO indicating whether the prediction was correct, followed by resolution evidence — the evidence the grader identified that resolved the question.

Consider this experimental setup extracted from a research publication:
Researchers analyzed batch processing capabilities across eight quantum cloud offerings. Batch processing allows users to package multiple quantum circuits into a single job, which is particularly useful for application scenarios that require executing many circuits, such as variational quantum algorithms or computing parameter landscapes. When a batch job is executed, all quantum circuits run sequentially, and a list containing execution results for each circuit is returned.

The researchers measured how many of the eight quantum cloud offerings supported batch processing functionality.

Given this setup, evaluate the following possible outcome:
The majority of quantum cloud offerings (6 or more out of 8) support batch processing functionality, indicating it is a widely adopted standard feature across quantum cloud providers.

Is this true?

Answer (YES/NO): NO